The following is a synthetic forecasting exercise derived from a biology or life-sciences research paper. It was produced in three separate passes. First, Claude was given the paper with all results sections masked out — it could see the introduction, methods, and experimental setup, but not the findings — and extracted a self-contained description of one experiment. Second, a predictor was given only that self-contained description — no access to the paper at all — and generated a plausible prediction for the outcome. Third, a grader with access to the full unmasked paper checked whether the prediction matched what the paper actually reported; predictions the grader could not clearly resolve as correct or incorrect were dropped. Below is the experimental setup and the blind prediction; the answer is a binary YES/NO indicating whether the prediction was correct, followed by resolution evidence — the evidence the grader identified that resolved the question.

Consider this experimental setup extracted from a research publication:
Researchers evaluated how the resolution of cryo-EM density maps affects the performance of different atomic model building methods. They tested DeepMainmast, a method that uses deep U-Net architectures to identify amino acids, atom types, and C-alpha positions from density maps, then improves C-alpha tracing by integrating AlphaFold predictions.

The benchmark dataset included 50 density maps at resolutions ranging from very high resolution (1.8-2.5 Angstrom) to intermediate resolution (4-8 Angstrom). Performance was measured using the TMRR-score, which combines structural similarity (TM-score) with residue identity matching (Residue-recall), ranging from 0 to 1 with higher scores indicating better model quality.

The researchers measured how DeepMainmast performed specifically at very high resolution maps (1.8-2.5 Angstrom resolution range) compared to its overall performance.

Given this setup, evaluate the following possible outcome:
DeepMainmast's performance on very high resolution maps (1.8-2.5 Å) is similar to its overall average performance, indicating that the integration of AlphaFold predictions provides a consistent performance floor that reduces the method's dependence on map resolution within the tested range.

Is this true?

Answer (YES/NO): NO